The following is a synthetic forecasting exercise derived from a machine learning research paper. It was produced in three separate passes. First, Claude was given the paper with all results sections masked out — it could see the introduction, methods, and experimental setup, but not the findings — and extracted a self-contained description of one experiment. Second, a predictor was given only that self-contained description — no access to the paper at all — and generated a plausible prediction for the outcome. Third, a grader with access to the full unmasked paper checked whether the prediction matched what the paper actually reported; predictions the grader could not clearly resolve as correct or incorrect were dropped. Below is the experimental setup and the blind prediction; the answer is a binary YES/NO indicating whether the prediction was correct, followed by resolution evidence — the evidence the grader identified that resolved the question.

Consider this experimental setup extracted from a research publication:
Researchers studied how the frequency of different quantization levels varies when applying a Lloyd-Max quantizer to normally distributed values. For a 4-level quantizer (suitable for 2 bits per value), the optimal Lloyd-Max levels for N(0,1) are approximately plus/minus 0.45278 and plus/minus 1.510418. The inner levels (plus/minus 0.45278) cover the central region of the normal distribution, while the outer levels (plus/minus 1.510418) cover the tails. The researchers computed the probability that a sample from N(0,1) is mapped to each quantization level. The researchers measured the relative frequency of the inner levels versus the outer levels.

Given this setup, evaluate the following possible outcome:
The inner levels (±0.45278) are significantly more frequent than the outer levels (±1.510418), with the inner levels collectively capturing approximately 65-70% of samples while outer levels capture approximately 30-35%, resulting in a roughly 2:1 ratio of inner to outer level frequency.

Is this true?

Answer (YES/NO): YES